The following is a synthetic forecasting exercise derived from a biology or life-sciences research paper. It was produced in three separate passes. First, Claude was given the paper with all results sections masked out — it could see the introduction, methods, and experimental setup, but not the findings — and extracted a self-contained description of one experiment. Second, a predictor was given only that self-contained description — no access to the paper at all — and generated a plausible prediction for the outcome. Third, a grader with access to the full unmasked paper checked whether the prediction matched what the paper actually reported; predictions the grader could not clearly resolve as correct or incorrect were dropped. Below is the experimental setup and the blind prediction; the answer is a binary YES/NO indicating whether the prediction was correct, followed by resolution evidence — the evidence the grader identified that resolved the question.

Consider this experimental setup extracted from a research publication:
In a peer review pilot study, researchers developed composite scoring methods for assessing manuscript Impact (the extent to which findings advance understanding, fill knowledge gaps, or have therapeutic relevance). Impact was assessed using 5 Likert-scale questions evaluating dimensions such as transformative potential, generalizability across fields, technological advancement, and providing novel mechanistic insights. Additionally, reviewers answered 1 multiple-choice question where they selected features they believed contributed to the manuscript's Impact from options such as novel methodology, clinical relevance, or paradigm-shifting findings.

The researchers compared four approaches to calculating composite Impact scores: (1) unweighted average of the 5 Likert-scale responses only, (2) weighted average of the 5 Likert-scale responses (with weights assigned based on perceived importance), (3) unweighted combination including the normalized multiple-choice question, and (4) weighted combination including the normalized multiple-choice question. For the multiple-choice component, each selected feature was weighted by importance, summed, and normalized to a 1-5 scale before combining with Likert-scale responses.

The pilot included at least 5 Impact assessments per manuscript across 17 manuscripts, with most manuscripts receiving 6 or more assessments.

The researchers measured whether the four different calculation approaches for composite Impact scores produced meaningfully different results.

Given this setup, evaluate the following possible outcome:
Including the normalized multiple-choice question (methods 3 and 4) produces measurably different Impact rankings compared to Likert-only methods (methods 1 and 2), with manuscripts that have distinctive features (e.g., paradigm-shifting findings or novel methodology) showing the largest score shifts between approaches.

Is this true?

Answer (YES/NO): NO